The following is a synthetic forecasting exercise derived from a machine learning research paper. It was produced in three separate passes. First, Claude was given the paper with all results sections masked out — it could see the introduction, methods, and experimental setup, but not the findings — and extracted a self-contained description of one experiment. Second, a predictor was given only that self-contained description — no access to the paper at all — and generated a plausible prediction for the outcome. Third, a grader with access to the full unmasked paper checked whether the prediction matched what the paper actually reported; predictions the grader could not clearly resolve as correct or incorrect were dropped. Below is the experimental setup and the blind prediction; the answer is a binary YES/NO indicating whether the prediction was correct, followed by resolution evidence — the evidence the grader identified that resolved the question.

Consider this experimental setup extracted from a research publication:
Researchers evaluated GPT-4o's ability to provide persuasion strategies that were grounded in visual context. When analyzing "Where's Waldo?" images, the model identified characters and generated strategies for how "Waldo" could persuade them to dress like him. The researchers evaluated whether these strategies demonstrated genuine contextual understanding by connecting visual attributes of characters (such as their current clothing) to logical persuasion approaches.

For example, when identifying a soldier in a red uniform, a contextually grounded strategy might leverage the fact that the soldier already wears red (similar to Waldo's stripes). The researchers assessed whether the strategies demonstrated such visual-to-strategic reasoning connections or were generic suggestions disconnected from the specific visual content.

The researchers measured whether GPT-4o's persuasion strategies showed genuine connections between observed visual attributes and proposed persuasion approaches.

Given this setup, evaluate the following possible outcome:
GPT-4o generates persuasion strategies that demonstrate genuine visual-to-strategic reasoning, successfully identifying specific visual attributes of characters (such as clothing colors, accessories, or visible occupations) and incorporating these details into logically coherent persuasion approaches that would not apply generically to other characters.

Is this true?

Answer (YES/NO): NO